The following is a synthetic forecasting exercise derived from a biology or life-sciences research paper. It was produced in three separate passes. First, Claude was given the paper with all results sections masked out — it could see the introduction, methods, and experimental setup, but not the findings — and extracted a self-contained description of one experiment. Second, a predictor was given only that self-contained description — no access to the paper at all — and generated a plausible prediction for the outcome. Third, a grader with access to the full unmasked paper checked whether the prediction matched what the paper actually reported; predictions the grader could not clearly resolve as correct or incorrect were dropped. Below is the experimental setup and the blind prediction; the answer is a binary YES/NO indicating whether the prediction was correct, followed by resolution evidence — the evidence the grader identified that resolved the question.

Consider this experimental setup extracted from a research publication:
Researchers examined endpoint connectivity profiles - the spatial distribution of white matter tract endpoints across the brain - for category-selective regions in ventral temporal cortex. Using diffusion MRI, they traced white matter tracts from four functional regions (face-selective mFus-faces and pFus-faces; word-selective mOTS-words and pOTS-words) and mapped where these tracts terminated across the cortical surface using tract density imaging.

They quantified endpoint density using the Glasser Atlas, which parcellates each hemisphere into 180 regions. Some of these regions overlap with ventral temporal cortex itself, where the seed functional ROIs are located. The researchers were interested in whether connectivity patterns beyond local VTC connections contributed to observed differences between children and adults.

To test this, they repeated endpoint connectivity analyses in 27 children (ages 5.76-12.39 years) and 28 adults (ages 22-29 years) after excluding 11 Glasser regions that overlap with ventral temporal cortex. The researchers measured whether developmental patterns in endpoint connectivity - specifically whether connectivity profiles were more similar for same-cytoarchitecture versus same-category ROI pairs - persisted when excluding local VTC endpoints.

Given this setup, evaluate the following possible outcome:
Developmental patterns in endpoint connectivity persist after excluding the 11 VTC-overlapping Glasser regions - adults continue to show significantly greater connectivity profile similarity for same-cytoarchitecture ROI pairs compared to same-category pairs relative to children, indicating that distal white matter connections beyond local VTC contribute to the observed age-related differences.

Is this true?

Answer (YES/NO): NO